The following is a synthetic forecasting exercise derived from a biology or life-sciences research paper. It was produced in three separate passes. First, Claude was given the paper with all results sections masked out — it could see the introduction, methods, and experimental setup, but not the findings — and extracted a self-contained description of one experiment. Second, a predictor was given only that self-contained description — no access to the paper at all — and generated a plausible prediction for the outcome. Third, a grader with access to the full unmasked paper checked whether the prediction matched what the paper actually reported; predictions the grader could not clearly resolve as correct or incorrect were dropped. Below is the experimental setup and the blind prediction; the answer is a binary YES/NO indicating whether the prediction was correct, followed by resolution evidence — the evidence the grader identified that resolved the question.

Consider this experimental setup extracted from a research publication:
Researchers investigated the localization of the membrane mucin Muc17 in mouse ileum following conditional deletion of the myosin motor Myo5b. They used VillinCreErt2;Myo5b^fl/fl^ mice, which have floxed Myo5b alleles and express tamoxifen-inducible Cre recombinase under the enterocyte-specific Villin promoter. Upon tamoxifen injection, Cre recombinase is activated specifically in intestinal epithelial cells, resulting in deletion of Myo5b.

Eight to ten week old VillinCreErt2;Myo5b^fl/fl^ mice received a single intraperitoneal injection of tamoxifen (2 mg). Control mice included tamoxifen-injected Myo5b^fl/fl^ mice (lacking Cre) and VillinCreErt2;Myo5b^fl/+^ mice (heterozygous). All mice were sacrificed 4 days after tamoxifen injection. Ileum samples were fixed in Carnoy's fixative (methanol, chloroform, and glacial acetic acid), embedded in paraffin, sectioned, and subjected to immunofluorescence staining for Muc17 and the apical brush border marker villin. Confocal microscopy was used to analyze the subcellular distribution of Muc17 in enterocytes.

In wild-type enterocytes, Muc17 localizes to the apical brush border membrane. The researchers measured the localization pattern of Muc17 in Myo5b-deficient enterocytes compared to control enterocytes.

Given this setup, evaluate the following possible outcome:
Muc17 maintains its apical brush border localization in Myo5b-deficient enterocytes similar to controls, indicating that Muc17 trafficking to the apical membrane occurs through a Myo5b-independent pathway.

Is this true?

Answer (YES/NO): NO